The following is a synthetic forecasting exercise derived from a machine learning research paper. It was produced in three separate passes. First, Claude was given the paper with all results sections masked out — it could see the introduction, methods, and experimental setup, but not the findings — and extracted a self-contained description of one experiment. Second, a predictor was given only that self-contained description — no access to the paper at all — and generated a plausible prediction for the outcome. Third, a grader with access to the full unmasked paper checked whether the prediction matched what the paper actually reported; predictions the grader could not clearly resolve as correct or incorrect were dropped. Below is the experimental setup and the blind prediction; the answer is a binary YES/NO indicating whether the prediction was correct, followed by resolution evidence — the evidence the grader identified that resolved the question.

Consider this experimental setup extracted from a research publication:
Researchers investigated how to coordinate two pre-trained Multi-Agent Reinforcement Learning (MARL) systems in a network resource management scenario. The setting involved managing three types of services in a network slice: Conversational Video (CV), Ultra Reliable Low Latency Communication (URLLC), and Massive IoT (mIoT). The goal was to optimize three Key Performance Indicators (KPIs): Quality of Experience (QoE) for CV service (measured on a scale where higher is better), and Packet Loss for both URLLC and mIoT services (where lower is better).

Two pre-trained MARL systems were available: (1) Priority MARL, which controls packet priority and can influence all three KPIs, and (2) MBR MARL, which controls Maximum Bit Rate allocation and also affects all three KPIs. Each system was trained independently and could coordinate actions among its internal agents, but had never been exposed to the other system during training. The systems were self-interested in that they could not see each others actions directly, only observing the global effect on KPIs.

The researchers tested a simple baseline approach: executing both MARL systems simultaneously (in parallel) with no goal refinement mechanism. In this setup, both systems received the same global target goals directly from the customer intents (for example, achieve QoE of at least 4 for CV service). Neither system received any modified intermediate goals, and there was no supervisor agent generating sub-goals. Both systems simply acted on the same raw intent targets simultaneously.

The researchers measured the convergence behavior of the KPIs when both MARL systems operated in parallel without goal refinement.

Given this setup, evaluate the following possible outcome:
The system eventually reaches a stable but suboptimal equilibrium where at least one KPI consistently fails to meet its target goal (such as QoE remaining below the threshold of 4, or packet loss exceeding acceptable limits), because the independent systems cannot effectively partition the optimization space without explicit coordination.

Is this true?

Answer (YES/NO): NO